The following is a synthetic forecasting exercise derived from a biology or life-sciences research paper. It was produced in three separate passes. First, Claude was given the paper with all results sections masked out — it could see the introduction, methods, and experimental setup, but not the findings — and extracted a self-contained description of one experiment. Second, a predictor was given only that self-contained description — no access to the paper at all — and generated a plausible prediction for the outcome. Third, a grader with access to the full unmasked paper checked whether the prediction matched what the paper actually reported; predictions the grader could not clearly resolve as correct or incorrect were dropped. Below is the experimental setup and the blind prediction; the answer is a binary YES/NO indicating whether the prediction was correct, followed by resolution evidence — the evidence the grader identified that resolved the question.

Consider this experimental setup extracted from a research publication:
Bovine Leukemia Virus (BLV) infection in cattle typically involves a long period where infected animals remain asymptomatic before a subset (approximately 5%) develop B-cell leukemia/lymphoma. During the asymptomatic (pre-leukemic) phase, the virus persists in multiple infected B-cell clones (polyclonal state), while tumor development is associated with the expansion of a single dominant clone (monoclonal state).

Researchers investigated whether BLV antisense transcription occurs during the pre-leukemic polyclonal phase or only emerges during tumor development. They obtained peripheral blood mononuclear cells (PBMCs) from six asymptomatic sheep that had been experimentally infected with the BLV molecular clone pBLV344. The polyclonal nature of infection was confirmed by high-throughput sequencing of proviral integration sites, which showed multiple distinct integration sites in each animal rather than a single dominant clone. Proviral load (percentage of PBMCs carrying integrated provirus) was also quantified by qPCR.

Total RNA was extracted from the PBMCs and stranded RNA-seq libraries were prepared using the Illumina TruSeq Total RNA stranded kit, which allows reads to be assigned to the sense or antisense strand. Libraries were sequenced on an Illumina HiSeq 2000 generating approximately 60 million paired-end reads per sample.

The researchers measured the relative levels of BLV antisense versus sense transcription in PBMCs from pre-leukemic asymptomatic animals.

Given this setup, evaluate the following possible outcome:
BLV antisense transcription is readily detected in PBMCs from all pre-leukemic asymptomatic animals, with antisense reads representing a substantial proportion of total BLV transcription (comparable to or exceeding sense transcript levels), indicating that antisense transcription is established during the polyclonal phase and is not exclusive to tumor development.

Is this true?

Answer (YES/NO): YES